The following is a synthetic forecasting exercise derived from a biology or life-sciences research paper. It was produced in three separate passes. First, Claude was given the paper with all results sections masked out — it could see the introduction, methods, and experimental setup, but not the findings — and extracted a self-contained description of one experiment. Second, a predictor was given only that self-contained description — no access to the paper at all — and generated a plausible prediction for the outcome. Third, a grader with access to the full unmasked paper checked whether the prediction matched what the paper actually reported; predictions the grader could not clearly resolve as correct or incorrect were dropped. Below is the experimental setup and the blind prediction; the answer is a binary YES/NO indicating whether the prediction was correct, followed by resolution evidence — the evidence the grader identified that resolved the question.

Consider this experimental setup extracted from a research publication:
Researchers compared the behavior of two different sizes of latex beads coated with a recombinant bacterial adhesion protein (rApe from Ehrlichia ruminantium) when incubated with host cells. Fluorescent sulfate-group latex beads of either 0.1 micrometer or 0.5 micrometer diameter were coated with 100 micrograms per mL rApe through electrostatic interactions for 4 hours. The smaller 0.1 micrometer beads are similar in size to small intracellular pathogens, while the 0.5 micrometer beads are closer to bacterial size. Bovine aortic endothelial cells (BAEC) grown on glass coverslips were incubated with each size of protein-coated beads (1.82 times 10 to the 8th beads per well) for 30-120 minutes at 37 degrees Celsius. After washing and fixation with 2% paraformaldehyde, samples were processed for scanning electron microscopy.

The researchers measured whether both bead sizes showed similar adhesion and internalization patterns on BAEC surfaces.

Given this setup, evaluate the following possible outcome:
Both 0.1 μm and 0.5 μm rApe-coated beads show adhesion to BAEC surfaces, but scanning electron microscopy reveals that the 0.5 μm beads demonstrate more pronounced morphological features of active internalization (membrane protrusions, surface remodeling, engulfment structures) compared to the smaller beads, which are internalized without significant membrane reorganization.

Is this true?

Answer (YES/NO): NO